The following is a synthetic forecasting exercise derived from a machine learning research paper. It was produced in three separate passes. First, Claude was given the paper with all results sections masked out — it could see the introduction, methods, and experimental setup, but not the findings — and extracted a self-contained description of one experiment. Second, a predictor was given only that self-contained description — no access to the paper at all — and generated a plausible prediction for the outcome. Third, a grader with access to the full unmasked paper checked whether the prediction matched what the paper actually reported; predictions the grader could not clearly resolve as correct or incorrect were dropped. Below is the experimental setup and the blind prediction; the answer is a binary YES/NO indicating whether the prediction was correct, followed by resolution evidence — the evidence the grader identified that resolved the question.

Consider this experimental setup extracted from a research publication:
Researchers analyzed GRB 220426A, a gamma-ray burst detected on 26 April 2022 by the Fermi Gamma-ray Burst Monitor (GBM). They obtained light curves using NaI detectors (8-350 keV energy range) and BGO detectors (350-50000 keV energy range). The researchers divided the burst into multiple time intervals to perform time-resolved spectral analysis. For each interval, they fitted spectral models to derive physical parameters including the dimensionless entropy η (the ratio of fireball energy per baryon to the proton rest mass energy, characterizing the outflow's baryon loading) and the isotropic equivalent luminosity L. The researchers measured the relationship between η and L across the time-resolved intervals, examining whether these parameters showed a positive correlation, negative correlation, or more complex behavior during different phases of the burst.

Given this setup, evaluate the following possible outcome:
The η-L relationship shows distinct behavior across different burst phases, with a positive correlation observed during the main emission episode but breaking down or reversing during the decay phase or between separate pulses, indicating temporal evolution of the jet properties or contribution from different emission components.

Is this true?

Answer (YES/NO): NO